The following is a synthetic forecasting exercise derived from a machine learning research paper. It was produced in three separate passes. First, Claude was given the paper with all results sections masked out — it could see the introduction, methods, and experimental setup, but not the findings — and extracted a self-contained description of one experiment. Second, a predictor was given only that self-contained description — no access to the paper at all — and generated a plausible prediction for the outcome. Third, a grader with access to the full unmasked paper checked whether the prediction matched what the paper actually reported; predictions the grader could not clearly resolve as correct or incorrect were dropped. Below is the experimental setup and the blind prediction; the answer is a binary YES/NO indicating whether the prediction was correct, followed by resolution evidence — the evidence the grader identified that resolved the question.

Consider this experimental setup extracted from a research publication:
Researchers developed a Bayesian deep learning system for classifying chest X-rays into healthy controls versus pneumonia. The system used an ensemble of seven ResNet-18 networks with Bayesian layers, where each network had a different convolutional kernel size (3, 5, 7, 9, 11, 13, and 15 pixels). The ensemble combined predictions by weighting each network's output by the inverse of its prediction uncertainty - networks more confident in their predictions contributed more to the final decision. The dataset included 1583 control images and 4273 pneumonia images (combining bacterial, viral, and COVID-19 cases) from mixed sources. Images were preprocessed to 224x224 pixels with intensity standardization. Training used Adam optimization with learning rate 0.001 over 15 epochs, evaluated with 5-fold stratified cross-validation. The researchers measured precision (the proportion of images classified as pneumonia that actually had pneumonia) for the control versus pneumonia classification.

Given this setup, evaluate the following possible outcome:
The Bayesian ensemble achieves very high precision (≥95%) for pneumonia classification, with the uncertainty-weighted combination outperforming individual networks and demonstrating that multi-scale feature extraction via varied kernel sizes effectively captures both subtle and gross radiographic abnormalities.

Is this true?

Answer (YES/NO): NO